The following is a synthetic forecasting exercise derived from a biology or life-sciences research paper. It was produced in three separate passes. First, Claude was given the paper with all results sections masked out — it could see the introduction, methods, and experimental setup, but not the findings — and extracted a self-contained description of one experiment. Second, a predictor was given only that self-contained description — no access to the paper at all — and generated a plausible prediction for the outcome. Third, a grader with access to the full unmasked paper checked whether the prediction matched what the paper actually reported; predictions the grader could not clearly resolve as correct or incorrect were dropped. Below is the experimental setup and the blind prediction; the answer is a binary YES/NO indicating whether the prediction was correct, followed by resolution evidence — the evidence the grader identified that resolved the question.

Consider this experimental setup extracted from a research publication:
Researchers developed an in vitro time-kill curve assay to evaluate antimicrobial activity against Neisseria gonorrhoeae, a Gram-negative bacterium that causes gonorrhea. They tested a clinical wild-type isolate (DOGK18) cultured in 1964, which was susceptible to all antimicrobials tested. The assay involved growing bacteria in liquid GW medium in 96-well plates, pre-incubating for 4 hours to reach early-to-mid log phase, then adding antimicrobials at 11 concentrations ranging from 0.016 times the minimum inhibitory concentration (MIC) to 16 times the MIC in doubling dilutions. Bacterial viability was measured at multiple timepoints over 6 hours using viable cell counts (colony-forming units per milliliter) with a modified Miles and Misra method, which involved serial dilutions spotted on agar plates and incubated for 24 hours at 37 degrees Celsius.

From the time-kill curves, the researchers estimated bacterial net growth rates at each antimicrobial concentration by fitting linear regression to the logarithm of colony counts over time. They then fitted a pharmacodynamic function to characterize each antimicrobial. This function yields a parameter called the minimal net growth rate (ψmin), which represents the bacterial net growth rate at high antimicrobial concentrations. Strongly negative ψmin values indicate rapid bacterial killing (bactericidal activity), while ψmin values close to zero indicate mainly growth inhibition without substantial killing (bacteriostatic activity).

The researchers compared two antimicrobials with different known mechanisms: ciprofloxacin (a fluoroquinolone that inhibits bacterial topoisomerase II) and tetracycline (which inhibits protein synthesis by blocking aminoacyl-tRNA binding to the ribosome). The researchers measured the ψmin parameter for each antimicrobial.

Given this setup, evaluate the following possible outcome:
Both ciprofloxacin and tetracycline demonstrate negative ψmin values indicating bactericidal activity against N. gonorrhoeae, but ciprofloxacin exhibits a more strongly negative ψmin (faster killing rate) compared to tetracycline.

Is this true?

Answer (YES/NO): NO